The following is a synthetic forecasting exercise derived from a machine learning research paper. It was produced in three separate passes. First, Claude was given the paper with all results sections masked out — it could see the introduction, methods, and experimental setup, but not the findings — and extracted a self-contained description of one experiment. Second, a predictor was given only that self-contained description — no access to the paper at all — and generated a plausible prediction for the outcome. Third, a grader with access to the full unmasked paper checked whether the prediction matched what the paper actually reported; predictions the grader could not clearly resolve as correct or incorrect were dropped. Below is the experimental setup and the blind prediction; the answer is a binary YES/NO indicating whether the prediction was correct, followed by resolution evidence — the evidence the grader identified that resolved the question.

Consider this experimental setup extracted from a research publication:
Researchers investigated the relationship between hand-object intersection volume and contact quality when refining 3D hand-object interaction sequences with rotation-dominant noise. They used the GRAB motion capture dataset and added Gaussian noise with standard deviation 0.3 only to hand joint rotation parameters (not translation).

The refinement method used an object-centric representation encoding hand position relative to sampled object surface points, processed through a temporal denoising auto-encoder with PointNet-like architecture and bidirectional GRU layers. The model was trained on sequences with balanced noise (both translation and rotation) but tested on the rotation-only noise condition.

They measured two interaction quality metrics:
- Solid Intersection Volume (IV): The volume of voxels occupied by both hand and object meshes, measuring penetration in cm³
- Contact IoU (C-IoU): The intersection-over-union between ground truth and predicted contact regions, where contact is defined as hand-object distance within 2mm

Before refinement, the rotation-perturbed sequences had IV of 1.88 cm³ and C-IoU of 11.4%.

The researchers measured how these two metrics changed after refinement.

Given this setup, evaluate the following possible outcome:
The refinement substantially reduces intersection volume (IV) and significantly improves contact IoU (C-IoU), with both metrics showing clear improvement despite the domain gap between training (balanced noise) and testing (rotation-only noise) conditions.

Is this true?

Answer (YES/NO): YES